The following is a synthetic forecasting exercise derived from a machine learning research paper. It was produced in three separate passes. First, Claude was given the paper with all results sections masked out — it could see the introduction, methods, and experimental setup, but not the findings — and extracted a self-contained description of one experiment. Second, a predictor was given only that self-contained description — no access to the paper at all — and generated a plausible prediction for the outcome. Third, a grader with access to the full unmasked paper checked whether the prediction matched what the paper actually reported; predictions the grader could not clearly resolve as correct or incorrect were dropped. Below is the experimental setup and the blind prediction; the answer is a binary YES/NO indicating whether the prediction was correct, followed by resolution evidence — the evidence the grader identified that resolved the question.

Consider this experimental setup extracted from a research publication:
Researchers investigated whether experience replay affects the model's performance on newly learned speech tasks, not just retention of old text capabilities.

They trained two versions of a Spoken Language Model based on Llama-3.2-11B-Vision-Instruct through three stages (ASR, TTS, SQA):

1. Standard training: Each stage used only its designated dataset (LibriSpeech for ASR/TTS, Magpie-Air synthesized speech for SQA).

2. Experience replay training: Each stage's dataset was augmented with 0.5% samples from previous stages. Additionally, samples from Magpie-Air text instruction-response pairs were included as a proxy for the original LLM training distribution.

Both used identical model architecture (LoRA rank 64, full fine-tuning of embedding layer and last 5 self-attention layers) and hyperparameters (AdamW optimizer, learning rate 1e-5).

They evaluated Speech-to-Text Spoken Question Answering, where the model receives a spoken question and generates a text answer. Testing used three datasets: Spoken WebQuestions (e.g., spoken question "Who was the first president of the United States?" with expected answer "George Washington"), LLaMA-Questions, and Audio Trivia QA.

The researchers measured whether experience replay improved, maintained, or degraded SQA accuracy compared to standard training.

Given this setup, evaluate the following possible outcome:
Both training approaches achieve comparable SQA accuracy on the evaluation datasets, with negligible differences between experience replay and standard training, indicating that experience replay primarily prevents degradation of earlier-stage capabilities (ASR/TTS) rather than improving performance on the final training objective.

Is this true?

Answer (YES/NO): NO